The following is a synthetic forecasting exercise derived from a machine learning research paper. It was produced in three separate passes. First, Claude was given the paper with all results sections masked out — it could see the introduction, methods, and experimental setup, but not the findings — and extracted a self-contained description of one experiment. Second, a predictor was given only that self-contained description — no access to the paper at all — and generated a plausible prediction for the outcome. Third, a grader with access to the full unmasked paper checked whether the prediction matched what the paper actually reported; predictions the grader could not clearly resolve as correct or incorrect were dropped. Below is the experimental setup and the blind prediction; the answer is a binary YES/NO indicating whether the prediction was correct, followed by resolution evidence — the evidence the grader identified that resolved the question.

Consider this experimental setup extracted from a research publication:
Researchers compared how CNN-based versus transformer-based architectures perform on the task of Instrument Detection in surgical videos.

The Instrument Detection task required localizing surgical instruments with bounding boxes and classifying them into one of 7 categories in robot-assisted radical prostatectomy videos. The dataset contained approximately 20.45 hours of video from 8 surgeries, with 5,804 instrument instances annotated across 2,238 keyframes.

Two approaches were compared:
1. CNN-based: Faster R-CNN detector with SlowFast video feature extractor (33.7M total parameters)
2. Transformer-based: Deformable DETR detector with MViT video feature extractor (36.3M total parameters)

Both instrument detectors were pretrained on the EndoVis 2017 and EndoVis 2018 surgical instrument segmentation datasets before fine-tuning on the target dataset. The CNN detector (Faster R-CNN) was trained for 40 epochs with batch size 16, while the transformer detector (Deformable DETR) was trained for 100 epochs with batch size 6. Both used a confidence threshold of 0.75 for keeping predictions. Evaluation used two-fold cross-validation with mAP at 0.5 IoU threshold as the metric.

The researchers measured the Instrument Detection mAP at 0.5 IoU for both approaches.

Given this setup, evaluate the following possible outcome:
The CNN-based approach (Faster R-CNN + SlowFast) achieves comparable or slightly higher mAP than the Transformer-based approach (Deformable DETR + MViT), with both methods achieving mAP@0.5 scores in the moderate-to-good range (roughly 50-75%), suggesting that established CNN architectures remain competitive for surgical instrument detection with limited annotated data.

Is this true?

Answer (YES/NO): NO